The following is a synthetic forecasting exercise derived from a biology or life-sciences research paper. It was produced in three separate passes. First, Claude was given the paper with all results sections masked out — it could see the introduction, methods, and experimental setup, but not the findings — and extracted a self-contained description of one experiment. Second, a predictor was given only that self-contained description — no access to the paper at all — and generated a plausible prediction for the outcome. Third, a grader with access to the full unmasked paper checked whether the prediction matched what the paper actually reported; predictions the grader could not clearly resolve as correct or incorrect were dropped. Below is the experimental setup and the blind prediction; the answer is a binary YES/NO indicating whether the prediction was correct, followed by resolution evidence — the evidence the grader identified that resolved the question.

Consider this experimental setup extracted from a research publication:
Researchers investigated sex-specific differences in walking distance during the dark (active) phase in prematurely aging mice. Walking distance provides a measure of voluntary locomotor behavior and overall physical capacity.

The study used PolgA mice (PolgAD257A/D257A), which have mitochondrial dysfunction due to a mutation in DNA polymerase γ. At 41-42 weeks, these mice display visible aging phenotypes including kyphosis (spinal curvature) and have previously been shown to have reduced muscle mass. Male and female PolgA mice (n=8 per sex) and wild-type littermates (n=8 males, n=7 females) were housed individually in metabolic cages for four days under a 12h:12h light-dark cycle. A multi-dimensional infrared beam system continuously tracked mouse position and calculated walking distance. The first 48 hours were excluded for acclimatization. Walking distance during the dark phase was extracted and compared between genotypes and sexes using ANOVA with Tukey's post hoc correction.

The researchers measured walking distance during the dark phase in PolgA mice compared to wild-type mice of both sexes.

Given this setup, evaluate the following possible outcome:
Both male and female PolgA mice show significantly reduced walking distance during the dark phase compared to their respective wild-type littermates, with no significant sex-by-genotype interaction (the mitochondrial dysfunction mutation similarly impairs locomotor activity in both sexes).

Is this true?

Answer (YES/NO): NO